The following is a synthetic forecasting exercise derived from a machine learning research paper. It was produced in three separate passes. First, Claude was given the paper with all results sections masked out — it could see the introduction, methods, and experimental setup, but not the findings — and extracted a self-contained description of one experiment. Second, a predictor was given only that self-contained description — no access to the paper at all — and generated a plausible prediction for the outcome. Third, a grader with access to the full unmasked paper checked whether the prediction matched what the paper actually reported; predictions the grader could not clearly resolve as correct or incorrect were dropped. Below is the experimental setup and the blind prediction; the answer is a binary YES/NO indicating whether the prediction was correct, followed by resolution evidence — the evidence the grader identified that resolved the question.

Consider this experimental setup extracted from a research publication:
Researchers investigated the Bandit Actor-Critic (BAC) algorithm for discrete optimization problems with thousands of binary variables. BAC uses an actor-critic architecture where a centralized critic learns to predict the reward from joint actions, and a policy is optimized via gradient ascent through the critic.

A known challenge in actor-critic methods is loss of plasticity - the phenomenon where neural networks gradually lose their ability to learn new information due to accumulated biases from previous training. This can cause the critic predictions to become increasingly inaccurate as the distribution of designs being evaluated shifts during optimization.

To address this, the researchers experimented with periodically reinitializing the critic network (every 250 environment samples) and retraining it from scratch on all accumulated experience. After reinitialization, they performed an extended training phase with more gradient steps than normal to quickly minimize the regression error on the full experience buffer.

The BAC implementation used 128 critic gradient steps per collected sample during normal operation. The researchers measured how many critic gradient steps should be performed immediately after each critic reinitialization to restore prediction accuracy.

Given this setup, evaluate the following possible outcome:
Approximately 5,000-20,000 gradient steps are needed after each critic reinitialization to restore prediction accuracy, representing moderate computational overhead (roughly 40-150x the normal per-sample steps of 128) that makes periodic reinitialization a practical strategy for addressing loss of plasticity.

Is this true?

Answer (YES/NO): NO